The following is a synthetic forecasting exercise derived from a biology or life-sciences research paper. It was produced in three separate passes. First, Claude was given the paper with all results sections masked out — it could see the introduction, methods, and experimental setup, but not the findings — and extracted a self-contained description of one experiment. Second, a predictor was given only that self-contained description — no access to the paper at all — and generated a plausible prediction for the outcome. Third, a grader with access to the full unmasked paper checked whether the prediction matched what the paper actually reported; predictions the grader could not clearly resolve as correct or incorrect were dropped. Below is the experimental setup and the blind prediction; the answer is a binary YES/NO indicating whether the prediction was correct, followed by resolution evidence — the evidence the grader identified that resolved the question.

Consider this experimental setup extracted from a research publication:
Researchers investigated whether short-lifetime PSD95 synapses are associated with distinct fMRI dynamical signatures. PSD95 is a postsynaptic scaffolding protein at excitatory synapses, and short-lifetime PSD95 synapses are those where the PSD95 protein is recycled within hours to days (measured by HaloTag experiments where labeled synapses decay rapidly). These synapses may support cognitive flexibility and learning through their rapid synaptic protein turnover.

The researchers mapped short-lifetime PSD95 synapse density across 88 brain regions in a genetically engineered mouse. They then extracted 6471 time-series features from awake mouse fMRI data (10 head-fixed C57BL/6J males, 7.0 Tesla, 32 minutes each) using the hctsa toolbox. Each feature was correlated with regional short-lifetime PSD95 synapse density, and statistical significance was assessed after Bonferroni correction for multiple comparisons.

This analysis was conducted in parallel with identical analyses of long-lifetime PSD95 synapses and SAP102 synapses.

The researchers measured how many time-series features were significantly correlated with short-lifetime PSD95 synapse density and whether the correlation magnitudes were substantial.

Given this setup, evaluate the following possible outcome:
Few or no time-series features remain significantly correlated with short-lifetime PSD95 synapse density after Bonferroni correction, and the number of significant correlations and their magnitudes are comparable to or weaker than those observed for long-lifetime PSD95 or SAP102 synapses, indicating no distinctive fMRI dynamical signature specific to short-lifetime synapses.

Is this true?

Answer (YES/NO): YES